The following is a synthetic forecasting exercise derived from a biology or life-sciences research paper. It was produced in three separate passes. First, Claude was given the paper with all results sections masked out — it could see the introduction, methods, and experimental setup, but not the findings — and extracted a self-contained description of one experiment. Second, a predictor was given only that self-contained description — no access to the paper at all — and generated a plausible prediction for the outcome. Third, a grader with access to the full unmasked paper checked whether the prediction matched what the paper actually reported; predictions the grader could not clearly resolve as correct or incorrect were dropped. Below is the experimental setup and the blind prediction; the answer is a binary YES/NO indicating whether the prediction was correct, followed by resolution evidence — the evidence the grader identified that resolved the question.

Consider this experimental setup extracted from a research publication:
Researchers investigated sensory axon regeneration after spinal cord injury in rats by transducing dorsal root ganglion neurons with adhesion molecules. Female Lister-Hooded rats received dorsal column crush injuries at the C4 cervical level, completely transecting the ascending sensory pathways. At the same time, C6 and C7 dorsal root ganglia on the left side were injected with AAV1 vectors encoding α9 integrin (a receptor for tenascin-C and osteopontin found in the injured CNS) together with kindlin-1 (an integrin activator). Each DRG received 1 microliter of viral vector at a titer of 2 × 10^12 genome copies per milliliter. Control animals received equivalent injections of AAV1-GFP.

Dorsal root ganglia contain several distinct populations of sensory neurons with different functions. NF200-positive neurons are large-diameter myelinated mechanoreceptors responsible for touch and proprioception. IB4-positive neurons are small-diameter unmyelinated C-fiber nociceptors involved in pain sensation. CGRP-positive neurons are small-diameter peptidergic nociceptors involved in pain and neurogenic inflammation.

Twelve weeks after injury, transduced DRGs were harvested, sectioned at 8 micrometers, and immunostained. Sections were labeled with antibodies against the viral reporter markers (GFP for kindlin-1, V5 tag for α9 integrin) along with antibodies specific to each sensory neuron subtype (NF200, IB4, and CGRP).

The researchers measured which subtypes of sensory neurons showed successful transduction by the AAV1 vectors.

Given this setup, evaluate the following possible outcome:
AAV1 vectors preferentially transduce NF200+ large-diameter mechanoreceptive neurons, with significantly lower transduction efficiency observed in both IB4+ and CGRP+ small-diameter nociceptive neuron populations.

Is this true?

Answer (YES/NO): NO